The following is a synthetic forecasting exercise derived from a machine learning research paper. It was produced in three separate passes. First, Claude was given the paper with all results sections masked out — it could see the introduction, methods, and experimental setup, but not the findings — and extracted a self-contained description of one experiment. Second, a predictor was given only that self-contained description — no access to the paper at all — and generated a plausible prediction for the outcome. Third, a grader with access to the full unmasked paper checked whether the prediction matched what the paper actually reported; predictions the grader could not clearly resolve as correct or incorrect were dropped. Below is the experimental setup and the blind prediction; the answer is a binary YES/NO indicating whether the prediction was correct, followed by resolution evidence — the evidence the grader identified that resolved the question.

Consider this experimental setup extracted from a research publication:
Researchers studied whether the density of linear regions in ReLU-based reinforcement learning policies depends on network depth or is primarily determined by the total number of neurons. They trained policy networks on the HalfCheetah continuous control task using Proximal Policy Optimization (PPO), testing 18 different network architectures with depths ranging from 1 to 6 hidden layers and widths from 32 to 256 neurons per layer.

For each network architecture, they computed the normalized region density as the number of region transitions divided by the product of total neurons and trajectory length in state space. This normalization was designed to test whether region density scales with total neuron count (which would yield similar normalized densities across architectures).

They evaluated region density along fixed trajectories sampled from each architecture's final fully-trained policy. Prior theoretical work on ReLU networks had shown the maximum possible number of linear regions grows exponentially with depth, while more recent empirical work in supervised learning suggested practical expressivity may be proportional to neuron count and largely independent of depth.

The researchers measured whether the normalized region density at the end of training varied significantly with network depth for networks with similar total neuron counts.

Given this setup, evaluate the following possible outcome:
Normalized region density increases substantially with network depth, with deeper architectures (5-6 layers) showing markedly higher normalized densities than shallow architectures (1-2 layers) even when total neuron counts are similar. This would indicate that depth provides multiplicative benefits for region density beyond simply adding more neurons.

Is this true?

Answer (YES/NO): NO